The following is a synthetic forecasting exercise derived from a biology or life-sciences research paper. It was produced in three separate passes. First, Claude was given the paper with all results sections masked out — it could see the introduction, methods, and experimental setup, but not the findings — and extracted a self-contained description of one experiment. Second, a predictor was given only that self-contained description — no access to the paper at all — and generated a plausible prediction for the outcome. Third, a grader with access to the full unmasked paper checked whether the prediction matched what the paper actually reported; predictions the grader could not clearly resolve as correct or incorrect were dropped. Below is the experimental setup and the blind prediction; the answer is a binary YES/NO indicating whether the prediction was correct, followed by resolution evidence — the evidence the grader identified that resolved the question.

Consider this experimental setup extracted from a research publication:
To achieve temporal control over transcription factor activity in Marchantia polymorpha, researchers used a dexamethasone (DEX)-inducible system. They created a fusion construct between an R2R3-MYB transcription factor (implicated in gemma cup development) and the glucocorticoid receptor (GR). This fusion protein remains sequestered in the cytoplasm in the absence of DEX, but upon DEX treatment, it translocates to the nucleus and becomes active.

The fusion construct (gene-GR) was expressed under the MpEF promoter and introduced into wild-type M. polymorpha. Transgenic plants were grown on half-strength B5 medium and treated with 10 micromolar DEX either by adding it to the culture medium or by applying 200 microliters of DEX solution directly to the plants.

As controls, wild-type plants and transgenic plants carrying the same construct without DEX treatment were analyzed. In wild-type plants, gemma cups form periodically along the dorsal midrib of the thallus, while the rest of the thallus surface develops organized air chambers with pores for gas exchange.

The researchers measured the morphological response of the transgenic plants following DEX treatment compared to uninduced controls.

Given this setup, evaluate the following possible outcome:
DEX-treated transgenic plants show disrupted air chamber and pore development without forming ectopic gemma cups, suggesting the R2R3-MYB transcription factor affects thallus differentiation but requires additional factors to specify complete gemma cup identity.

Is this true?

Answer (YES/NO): YES